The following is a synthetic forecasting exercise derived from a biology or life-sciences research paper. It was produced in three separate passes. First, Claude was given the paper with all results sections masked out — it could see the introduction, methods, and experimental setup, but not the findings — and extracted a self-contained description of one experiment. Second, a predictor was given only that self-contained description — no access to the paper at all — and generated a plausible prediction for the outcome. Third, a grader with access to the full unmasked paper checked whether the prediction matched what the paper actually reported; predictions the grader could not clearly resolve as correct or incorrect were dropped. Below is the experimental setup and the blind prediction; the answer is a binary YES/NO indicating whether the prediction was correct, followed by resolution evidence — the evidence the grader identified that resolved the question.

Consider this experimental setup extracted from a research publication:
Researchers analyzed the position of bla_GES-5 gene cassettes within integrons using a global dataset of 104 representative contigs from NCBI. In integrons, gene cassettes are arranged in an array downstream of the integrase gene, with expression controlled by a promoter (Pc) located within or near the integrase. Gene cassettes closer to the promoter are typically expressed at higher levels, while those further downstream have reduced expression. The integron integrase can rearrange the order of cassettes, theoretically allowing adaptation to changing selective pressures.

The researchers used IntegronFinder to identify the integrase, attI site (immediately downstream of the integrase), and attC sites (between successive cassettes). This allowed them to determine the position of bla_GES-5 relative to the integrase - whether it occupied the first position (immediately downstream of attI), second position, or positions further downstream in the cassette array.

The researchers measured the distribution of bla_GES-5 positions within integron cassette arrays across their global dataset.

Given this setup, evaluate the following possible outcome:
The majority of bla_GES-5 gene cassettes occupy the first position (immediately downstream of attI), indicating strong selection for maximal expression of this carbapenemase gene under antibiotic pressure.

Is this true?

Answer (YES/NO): YES